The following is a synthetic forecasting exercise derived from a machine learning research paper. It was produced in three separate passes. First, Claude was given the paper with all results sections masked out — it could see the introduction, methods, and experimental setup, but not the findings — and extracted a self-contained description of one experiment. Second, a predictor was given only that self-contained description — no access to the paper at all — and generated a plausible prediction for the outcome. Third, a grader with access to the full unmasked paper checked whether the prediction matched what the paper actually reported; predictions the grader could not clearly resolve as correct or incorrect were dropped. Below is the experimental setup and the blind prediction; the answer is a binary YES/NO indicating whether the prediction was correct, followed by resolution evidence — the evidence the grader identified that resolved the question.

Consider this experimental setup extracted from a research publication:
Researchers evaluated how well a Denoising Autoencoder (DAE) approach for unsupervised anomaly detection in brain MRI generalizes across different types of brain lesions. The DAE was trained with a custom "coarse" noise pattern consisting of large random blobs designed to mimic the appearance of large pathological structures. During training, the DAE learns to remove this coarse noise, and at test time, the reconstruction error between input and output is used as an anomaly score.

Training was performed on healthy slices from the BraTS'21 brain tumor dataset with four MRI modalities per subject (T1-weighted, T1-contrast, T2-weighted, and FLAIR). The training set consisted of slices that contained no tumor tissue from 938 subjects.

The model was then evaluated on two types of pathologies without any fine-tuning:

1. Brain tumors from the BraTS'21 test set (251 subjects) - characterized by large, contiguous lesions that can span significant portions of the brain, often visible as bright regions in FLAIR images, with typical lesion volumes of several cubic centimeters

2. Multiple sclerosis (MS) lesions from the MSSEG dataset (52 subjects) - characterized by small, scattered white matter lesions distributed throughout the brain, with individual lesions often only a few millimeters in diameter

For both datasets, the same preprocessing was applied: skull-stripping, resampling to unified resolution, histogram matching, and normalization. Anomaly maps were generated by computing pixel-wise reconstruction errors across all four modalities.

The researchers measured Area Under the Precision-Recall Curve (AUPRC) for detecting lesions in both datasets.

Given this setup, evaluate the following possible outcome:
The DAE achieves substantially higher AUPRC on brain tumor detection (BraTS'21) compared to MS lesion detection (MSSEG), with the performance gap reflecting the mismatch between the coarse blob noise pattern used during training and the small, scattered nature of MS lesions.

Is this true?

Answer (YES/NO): YES